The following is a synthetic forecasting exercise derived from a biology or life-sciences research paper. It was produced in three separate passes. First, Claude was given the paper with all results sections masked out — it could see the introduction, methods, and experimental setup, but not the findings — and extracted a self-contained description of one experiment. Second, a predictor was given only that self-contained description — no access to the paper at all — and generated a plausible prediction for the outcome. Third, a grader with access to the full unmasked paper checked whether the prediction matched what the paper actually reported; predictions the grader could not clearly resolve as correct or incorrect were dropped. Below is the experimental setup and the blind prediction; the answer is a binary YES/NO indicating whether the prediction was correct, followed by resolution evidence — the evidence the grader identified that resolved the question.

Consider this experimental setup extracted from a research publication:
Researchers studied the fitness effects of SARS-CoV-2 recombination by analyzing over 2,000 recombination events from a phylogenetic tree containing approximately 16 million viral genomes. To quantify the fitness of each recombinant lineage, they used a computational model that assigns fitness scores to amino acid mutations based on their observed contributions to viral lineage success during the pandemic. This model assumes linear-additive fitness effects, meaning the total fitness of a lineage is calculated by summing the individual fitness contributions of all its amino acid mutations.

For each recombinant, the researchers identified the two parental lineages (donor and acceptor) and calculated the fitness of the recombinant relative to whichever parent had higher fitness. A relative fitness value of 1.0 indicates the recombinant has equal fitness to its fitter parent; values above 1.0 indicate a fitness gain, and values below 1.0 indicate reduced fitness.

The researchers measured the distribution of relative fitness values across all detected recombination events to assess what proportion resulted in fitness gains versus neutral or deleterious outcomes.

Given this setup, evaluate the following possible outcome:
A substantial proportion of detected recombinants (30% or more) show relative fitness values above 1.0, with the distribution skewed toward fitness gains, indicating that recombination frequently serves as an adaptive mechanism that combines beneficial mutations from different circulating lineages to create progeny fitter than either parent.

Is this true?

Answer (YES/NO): NO